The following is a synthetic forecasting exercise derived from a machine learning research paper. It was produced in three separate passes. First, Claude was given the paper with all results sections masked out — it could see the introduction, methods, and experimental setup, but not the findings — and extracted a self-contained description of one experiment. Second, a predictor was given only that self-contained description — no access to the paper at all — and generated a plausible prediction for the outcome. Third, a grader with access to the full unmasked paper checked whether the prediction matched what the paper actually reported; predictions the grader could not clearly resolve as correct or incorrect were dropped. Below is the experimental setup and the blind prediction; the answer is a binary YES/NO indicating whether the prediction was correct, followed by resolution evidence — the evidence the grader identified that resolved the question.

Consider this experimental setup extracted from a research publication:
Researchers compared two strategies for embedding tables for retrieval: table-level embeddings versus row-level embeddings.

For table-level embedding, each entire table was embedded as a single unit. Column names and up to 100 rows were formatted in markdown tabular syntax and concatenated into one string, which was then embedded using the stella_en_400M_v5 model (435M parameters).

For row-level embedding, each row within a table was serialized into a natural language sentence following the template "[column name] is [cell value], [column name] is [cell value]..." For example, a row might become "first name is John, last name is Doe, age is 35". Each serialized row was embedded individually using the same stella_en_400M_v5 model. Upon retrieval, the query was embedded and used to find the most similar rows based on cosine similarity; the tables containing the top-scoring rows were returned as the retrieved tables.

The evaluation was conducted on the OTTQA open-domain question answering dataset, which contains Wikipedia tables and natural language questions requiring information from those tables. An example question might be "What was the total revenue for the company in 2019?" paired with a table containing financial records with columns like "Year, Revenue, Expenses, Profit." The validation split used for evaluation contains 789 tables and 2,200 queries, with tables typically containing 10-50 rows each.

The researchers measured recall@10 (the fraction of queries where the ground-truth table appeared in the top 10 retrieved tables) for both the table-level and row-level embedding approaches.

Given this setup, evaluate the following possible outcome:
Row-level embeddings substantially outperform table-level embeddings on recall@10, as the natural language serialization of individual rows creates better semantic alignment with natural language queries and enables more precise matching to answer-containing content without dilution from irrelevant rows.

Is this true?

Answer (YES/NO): NO